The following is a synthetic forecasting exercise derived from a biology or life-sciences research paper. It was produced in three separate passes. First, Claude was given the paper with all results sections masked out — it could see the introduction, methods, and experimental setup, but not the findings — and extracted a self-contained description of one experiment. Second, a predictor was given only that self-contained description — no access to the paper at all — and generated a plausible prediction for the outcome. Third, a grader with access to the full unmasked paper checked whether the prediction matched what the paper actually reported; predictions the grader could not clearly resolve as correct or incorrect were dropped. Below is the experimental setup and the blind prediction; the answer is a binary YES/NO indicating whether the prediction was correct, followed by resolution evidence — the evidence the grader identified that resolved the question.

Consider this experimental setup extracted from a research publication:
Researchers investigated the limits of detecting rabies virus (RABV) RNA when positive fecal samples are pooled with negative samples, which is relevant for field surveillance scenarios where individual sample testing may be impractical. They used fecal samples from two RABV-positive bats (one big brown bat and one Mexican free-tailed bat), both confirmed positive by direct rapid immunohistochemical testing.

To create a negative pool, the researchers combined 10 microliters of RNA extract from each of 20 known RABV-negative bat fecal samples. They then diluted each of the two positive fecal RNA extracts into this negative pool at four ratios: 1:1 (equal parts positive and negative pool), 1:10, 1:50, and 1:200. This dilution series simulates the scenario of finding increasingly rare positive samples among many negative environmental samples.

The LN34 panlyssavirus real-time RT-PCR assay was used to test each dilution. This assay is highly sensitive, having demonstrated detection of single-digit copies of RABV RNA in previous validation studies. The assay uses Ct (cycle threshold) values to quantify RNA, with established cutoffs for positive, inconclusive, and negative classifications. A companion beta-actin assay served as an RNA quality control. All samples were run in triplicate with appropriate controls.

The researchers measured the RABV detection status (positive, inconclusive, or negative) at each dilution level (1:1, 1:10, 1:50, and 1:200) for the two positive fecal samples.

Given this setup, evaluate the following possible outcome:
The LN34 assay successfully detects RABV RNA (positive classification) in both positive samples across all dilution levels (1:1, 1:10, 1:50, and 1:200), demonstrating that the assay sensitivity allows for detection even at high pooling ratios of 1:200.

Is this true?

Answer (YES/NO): NO